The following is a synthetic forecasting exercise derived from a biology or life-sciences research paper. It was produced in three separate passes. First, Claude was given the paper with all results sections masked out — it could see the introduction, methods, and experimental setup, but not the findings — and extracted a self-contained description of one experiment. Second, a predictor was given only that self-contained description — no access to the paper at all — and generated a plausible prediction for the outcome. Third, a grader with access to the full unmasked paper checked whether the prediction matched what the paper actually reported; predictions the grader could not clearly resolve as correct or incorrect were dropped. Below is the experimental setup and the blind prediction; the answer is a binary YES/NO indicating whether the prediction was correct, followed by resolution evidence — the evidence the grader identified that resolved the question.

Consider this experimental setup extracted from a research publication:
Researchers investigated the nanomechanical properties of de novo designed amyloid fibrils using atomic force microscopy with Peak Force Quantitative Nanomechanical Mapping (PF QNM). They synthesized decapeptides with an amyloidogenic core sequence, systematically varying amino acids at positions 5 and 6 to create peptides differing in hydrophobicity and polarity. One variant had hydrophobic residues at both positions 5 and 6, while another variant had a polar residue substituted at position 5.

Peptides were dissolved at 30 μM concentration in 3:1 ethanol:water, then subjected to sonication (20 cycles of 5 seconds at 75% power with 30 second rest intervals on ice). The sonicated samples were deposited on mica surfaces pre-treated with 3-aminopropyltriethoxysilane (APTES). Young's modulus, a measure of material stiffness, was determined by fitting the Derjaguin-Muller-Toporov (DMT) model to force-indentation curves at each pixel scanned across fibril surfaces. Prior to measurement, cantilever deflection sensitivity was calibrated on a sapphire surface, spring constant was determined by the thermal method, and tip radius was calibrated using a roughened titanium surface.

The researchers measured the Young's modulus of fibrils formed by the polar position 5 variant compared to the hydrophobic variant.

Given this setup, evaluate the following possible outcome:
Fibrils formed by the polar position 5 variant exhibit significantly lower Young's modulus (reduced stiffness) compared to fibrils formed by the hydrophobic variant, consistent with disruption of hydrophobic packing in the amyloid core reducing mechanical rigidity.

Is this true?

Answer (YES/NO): YES